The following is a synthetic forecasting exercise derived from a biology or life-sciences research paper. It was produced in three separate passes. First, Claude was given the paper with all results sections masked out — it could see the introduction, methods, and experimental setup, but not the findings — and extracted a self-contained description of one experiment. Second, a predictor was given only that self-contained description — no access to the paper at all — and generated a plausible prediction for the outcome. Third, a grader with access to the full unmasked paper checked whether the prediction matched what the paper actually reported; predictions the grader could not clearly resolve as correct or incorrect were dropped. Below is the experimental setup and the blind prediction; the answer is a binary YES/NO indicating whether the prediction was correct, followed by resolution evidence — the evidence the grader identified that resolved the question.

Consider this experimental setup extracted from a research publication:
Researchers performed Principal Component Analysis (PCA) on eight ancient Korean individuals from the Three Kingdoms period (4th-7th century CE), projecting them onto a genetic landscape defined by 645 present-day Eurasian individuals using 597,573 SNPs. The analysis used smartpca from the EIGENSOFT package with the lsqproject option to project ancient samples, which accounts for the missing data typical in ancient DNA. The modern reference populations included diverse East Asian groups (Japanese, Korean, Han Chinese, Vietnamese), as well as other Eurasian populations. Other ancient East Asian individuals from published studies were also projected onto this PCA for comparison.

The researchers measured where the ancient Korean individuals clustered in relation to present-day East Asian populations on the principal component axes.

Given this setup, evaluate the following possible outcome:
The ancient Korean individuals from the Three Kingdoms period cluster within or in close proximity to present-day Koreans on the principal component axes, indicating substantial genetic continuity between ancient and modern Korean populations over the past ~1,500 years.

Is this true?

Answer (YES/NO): NO